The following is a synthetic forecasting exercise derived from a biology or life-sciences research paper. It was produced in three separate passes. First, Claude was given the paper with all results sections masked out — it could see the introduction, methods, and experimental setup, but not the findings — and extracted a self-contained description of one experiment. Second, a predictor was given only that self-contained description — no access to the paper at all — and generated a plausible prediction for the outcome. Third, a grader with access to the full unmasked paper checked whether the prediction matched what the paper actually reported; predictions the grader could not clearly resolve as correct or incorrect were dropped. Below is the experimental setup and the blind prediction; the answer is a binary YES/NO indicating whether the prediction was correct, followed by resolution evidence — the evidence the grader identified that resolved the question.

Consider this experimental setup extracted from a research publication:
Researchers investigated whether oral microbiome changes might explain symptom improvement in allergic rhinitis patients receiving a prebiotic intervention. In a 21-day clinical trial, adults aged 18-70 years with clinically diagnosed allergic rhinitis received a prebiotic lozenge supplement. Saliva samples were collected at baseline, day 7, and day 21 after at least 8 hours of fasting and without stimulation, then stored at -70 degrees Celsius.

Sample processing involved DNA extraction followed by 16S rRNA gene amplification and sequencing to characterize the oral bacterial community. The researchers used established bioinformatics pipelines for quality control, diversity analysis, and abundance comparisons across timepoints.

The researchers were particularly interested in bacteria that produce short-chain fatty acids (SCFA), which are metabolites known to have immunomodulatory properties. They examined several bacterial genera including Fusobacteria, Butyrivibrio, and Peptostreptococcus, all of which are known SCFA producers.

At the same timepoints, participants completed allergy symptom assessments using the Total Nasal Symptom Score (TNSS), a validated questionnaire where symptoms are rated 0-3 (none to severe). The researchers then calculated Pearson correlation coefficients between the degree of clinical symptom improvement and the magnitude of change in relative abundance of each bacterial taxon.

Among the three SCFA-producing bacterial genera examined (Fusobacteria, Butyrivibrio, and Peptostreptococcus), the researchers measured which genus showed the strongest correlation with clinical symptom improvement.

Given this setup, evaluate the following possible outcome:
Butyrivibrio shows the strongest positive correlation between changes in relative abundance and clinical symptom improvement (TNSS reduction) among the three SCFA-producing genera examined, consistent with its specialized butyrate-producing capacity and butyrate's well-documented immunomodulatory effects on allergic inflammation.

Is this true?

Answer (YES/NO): NO